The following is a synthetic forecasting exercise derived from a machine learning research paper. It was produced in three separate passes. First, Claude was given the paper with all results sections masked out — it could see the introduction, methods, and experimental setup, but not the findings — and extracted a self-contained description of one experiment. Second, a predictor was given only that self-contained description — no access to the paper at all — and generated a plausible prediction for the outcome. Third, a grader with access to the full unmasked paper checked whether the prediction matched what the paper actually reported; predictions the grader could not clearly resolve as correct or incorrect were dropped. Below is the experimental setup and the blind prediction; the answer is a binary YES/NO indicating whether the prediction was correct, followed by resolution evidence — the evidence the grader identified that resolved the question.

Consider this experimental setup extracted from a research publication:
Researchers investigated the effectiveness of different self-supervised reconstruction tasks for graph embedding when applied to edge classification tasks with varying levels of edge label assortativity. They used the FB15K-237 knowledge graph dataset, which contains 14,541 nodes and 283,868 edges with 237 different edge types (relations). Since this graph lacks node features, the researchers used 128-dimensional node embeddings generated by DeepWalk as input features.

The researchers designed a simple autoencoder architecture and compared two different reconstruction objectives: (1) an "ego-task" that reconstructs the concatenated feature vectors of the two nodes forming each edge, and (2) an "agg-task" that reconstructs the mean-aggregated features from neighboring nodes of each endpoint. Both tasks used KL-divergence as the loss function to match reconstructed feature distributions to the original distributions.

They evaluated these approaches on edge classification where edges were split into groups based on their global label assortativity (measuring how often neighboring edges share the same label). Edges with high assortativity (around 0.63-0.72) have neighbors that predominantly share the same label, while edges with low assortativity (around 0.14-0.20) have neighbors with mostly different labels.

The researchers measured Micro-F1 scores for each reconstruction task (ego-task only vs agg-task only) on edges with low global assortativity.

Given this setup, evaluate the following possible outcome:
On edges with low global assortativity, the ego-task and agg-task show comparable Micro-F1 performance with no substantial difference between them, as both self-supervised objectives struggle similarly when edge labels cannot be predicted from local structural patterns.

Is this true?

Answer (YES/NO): NO